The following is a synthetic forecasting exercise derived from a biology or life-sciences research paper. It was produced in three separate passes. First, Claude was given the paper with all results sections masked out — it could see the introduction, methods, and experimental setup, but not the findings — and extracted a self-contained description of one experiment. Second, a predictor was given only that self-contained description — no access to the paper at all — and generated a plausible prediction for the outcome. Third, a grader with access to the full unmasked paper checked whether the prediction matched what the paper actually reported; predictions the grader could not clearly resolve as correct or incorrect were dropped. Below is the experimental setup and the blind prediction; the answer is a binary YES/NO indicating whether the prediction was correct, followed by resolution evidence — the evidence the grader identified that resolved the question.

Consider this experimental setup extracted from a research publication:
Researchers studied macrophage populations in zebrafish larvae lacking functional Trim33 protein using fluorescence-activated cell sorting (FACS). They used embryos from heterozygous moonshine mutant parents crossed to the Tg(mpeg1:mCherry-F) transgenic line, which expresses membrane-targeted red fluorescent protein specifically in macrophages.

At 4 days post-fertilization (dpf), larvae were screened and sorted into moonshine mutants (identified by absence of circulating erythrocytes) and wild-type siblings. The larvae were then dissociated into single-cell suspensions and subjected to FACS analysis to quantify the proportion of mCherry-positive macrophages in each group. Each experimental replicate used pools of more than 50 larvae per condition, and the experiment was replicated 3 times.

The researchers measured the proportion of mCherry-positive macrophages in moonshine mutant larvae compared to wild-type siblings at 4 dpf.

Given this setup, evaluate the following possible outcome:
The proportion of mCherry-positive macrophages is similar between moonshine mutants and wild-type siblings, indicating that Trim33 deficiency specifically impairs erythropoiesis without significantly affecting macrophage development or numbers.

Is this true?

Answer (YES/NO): NO